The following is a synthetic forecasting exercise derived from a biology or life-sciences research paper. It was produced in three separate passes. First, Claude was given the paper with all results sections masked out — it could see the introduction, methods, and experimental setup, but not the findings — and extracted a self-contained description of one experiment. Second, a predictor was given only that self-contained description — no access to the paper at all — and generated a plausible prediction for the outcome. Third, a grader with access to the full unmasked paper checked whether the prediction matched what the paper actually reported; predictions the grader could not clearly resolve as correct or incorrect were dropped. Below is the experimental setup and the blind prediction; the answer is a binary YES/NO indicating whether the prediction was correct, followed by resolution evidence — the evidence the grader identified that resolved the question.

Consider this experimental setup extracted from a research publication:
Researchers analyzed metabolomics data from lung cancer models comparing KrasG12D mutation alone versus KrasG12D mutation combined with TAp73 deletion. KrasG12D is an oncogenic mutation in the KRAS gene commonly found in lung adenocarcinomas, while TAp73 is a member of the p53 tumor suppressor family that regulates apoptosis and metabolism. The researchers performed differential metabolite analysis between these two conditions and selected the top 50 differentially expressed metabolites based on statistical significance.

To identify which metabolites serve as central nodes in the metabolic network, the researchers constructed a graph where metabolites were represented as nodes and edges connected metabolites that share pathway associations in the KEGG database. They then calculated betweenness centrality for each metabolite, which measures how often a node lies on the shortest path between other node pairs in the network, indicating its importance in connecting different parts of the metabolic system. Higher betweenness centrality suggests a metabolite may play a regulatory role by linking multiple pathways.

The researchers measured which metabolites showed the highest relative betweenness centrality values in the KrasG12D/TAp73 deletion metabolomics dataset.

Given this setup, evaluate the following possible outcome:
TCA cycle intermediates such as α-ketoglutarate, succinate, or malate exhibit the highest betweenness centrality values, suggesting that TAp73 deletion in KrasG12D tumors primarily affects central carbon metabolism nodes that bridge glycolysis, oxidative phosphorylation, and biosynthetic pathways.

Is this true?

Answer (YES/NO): NO